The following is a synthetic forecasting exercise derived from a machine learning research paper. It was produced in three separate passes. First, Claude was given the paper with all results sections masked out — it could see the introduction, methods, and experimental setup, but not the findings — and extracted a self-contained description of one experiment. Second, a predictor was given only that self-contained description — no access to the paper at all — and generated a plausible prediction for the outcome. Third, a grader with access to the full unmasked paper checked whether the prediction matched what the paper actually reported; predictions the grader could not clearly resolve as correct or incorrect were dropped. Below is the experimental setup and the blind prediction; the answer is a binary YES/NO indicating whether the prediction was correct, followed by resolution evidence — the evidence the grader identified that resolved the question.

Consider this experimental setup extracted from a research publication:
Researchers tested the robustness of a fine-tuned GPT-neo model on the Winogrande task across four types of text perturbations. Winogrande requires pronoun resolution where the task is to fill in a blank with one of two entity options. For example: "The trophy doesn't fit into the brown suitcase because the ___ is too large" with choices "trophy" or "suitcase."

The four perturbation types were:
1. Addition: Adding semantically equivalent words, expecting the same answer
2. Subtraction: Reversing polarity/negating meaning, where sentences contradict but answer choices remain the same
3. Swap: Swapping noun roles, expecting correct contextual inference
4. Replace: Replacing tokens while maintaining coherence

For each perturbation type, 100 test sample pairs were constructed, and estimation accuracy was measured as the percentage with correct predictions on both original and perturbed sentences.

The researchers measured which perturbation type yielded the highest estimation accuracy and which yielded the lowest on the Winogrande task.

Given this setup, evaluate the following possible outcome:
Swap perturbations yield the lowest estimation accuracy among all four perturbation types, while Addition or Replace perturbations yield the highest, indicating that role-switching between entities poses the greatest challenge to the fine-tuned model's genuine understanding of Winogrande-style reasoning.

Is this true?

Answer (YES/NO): NO